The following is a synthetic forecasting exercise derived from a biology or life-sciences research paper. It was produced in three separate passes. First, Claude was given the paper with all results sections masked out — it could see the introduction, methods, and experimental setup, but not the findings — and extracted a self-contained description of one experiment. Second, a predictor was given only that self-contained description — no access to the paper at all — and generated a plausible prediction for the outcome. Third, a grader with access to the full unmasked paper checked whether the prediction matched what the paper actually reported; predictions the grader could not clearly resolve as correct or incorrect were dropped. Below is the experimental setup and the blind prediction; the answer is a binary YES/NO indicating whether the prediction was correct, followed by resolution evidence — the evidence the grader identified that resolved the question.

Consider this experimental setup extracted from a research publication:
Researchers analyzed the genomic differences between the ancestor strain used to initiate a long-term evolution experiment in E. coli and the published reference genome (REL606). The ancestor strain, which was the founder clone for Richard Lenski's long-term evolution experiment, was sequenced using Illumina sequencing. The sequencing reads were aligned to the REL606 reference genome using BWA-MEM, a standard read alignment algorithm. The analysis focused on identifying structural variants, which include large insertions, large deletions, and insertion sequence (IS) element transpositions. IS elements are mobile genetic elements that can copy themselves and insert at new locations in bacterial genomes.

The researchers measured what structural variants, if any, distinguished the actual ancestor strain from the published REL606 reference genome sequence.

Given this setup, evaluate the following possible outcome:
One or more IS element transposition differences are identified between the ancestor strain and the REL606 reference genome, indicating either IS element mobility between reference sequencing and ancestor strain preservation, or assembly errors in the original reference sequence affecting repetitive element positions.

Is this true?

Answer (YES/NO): YES